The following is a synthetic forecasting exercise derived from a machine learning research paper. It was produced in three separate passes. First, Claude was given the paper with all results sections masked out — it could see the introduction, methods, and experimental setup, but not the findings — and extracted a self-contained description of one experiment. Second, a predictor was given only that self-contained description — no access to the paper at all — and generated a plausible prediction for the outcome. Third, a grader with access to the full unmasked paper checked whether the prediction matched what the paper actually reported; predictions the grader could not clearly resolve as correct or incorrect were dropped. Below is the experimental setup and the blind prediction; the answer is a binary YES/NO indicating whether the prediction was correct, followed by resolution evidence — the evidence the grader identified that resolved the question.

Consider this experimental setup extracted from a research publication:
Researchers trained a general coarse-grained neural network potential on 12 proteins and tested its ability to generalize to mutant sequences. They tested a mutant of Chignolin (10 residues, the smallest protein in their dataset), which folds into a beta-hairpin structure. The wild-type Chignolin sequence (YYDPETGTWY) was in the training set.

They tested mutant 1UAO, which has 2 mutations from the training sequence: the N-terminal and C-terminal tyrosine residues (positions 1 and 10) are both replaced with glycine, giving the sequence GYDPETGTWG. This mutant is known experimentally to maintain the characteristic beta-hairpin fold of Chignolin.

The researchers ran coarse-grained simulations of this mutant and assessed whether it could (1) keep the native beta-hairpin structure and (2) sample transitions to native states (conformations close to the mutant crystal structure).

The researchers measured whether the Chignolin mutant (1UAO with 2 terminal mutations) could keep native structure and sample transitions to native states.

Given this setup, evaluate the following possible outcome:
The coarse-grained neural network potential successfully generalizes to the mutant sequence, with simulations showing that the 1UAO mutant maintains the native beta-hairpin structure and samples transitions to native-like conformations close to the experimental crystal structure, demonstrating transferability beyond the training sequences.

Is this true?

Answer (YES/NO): NO